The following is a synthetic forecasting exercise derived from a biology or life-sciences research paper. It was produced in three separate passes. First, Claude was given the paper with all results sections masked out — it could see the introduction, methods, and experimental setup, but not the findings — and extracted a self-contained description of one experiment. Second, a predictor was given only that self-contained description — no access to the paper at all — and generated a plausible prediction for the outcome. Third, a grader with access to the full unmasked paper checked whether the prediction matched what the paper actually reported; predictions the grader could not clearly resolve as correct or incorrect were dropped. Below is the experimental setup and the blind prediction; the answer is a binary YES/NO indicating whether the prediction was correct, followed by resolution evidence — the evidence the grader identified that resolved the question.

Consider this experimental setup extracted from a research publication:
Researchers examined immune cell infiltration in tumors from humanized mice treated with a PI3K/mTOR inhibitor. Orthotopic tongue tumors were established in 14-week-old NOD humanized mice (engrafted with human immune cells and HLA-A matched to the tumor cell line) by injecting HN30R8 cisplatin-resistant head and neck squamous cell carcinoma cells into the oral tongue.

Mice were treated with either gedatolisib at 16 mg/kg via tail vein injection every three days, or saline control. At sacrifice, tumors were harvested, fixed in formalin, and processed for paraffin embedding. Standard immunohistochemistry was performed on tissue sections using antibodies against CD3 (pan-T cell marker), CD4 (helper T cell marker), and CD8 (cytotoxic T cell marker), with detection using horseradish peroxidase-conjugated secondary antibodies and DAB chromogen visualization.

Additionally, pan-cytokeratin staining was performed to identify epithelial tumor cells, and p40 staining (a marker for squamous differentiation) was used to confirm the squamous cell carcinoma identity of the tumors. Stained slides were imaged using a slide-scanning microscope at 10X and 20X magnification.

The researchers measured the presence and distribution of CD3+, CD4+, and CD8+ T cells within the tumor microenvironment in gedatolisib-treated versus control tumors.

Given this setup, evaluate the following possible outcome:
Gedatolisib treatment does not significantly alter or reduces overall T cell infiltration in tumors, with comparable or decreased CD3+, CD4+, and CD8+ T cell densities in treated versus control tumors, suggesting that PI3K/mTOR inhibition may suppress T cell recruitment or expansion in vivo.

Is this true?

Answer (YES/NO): YES